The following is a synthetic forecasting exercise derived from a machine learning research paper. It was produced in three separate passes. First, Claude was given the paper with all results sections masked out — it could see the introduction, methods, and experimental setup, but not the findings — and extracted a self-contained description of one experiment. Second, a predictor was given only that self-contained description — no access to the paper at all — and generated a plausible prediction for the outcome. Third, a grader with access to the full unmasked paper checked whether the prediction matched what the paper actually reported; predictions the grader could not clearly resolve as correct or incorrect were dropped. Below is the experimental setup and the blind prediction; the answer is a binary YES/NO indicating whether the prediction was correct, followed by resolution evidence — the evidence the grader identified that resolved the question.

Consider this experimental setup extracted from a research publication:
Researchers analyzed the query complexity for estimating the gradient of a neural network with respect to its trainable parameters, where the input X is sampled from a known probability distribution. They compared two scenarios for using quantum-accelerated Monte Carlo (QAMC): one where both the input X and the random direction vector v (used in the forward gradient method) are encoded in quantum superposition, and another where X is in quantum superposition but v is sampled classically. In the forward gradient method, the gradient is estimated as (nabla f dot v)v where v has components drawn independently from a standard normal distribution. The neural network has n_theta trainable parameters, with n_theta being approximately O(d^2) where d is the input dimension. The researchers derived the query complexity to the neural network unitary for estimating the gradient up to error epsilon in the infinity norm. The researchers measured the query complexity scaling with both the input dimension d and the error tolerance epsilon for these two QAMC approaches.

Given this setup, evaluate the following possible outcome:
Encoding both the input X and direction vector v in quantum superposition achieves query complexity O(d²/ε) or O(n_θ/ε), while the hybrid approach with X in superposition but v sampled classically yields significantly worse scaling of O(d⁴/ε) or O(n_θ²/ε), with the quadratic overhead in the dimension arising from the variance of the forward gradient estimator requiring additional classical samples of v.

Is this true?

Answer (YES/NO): NO